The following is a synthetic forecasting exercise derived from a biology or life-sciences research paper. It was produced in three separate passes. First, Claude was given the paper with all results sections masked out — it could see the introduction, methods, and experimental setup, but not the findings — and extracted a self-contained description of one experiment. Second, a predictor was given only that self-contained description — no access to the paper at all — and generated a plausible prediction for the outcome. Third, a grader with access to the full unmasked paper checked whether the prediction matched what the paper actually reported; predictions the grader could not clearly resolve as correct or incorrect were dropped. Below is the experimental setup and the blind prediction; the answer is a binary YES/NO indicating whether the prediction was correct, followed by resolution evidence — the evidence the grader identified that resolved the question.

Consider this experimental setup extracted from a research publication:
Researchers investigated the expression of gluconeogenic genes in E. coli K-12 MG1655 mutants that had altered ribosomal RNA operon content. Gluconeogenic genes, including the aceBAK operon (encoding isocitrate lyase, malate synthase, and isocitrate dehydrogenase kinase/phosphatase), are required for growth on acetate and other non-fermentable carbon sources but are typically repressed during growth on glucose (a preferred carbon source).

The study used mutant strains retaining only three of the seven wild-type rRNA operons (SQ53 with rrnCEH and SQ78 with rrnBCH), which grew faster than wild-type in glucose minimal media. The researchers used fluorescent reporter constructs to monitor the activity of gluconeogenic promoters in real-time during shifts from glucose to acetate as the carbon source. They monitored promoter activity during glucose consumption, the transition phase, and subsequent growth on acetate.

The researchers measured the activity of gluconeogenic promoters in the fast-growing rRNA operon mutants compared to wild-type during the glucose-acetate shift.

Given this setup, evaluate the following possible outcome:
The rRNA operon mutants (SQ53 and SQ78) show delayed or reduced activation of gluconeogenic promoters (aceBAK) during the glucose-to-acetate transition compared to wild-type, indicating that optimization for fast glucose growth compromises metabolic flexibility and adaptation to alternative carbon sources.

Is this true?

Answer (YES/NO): YES